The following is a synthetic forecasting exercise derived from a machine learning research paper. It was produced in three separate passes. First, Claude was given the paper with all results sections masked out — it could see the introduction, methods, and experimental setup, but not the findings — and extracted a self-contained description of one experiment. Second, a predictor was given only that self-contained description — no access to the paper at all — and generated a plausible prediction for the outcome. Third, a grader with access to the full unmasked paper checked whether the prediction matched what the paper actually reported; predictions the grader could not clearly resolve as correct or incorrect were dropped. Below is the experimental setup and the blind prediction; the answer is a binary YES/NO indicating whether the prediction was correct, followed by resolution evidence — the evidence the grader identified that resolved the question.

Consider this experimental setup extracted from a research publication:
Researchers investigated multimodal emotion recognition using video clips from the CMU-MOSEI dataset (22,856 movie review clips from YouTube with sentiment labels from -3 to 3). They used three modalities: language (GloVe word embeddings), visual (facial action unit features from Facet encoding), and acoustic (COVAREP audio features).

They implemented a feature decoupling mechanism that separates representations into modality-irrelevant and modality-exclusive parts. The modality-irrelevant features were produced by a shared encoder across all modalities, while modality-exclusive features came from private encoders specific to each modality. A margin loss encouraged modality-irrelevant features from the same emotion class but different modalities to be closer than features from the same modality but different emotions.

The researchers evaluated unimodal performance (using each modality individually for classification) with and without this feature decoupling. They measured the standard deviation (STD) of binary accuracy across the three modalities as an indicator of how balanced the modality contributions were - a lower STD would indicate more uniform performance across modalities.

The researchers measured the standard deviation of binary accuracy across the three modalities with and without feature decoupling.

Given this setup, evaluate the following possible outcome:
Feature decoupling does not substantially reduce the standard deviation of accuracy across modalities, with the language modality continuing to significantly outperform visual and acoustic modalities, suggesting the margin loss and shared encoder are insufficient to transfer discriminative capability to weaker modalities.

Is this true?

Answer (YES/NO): NO